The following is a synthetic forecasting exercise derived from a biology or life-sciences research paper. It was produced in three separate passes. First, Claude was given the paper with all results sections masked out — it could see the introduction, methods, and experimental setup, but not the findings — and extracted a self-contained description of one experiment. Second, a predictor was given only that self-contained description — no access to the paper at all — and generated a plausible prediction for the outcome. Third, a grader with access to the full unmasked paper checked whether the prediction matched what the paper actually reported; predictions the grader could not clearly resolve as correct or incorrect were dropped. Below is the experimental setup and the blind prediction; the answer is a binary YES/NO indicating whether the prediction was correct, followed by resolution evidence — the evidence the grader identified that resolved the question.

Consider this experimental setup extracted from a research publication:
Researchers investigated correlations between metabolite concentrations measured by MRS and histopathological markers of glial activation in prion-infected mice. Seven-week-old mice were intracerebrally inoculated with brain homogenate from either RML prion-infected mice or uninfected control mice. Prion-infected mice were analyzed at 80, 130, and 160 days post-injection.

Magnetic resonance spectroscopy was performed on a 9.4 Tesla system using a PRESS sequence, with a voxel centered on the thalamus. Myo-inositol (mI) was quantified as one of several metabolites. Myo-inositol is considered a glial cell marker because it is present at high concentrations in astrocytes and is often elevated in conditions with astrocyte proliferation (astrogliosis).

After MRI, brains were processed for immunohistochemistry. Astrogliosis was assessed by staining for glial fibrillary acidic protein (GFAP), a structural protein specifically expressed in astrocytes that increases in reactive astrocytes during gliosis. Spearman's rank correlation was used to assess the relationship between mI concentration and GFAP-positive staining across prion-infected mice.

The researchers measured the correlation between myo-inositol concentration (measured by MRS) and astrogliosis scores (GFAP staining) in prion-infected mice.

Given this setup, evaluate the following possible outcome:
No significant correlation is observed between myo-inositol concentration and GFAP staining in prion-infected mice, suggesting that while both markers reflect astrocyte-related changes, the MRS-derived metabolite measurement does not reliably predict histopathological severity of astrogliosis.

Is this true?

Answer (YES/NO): YES